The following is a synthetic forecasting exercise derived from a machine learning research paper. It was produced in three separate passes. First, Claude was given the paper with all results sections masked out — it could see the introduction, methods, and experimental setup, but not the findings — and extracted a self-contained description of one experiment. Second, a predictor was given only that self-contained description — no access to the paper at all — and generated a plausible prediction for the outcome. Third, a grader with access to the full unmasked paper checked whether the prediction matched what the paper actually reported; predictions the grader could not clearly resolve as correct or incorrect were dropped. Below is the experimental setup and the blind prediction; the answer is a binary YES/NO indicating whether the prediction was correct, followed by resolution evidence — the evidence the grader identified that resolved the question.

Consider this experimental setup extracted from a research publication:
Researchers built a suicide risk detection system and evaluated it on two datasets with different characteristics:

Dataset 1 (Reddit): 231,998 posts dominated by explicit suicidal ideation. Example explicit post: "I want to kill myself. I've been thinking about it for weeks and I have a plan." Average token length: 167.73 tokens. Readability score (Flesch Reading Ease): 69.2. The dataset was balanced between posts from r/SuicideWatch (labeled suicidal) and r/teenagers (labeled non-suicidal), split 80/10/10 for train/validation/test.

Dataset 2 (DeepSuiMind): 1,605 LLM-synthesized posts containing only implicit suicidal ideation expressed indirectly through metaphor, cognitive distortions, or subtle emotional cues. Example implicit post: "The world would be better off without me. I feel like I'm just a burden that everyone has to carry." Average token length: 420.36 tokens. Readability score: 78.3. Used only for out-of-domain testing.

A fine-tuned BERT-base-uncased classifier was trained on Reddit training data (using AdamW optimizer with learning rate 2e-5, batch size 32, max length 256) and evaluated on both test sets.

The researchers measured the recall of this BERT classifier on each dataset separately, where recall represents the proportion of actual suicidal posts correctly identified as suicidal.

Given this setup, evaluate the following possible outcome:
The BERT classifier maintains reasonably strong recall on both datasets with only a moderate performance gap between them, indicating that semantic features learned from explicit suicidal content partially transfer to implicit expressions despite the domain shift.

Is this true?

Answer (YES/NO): NO